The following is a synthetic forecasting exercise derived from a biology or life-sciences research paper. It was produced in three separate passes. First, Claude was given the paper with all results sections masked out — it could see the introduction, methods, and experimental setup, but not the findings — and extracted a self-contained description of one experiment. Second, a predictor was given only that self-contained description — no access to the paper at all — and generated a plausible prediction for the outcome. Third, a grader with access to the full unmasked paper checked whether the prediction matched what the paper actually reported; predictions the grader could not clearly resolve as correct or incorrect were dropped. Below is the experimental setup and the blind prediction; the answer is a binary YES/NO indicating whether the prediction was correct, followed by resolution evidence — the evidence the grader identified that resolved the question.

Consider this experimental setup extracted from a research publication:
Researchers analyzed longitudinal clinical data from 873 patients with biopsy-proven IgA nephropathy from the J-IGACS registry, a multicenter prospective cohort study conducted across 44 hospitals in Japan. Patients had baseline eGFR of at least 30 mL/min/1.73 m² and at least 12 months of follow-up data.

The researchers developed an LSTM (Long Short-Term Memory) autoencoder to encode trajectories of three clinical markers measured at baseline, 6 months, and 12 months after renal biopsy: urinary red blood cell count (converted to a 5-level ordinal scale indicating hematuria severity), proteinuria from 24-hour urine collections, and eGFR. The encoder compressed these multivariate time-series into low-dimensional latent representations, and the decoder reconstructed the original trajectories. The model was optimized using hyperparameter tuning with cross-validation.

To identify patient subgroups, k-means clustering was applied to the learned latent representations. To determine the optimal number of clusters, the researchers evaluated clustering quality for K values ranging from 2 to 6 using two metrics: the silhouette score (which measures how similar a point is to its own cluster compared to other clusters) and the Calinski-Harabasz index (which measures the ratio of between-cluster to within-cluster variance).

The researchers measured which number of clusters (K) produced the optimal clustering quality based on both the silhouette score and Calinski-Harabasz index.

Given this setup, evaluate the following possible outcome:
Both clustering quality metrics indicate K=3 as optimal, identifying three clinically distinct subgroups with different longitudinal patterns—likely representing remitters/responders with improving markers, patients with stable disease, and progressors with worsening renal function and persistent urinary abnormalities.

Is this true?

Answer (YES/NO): NO